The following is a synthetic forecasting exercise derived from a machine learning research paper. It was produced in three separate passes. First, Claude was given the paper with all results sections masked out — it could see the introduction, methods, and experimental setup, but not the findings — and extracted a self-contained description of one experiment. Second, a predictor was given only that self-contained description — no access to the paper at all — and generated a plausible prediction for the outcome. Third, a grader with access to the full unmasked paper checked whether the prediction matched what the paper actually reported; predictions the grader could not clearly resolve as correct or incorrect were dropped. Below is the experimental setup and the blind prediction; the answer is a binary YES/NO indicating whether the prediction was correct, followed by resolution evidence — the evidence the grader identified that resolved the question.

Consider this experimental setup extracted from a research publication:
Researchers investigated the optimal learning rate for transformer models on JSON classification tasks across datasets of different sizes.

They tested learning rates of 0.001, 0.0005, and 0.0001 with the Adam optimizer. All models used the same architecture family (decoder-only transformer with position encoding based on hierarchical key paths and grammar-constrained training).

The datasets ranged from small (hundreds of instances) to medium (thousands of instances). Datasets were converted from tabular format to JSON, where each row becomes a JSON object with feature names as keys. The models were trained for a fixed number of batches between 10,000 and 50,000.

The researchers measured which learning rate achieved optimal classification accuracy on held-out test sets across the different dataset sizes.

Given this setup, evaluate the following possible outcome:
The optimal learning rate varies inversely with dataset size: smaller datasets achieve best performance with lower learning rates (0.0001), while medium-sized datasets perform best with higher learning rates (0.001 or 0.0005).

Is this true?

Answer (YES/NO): NO